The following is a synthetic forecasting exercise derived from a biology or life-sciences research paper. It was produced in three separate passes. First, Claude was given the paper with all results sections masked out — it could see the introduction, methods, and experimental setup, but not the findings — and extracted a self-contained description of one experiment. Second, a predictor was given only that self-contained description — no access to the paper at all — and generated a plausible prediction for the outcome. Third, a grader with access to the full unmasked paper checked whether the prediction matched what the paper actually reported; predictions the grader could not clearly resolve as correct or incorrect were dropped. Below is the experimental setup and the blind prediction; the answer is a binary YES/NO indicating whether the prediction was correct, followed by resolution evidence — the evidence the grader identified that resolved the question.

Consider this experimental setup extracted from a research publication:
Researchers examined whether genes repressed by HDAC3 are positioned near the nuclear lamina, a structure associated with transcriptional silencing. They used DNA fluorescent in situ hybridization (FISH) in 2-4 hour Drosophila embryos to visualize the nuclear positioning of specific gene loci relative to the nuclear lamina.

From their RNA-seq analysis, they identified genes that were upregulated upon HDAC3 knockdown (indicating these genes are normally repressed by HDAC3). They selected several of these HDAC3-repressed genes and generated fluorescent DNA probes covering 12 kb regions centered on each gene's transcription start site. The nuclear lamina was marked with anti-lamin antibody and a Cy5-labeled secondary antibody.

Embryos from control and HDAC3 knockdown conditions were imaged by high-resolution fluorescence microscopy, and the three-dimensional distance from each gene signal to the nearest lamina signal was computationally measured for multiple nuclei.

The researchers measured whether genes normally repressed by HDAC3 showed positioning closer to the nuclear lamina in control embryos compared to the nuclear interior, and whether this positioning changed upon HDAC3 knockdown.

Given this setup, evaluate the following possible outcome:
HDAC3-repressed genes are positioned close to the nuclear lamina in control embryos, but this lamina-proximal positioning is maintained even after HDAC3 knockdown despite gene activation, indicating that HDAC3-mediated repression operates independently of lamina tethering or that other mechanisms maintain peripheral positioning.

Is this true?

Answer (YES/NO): NO